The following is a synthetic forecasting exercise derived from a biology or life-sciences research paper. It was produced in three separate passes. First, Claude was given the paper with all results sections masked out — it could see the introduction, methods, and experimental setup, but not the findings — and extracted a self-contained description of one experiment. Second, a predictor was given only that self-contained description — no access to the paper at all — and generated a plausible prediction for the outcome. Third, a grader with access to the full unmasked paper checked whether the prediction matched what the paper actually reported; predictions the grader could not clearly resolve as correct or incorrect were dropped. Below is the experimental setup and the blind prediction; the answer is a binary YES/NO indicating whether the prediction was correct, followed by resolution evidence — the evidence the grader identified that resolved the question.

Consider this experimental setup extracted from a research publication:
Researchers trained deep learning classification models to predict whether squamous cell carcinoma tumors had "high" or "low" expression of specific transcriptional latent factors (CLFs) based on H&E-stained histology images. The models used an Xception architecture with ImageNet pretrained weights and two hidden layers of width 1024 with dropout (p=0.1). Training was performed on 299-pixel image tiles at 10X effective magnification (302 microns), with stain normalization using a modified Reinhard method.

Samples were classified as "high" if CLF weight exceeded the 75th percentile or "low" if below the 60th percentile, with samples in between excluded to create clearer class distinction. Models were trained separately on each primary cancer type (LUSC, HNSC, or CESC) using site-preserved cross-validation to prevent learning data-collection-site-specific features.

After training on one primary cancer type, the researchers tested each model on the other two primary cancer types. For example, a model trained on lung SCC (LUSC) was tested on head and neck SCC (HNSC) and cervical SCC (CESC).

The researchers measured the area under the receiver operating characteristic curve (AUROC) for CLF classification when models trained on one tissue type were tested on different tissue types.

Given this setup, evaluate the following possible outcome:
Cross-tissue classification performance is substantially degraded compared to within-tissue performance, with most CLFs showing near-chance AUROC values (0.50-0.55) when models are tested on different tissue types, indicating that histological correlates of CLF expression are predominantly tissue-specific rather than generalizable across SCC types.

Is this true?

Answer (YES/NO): NO